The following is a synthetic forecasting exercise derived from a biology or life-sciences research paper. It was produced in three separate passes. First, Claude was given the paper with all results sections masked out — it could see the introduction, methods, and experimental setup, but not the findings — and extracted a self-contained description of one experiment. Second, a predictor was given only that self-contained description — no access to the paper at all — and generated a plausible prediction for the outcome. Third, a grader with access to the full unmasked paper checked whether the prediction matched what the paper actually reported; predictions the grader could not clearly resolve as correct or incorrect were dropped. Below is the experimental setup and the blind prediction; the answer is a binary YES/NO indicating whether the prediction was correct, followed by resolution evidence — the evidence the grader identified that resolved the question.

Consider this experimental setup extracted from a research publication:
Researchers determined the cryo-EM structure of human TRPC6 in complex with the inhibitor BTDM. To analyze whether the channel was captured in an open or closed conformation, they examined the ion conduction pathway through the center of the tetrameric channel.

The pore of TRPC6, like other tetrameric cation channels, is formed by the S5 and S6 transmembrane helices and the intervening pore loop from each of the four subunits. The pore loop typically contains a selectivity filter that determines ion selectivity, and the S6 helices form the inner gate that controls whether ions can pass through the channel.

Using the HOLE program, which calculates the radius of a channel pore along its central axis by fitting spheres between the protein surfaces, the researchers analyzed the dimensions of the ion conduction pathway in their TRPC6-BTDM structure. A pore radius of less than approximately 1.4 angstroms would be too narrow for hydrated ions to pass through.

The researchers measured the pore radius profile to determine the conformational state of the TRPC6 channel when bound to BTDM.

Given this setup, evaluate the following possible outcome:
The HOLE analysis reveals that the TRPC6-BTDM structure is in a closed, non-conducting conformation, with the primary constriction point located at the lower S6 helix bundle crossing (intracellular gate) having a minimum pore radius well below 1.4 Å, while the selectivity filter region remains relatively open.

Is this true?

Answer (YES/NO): YES